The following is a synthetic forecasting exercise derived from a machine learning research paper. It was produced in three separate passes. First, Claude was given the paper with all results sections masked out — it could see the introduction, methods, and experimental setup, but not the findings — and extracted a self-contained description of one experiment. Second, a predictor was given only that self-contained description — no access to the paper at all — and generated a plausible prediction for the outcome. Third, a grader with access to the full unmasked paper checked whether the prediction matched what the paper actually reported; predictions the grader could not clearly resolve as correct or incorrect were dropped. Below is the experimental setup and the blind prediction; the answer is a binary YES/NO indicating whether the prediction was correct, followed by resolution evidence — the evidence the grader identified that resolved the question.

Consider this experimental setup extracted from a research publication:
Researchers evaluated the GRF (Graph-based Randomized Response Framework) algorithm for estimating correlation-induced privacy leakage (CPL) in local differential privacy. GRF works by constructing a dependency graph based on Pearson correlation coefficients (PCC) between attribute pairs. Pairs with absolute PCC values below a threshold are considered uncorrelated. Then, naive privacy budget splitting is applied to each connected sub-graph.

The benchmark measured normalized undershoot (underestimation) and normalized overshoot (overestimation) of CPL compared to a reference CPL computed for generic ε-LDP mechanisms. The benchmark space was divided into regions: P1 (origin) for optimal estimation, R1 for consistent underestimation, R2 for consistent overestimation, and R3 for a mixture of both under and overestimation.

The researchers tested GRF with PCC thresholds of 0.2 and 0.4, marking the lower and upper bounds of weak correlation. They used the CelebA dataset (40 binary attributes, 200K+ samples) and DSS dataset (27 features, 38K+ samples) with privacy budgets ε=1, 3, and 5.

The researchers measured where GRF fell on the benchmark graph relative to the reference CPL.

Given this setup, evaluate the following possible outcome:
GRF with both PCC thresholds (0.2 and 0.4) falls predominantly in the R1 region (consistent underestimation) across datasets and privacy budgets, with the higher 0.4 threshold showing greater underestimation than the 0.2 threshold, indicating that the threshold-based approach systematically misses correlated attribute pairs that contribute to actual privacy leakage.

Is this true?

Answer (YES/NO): NO